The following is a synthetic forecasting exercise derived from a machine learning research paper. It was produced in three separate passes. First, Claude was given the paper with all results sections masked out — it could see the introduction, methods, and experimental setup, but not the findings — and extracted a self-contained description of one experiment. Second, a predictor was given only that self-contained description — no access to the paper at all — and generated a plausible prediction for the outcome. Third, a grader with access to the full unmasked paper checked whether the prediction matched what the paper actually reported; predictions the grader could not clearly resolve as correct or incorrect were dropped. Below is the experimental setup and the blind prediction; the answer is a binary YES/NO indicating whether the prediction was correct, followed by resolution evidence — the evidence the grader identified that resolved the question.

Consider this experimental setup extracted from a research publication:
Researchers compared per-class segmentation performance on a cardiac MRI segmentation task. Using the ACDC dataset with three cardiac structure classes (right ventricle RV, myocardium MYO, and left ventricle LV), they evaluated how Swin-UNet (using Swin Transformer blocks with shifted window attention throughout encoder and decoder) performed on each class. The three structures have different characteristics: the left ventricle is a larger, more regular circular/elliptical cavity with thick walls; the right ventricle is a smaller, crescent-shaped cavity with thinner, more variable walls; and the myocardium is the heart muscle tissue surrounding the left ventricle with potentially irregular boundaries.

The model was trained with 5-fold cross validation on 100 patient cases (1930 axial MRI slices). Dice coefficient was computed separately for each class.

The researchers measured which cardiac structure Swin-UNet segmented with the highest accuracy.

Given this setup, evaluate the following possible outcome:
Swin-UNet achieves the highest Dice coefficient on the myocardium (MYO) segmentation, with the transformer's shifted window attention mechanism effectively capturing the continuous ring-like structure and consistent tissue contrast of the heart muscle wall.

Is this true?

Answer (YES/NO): NO